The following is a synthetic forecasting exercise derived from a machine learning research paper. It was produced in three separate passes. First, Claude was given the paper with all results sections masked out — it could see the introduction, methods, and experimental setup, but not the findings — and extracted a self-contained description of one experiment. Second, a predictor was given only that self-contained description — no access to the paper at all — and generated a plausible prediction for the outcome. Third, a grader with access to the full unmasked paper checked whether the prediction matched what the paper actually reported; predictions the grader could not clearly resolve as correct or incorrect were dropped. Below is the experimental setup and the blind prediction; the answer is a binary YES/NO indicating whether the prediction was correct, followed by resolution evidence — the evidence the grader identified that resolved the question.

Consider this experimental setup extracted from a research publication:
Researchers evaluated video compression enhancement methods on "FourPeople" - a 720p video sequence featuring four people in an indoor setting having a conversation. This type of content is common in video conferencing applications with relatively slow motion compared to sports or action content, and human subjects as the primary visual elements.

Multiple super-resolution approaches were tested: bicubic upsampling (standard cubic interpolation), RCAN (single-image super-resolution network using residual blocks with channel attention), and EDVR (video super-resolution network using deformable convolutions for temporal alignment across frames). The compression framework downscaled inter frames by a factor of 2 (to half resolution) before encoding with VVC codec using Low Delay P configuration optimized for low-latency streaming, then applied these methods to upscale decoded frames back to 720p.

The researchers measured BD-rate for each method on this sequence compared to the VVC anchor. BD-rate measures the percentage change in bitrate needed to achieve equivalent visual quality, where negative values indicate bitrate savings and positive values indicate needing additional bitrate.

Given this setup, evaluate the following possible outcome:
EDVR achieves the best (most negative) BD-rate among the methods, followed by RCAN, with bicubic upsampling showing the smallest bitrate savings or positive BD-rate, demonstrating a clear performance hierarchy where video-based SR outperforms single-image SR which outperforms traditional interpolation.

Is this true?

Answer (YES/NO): NO